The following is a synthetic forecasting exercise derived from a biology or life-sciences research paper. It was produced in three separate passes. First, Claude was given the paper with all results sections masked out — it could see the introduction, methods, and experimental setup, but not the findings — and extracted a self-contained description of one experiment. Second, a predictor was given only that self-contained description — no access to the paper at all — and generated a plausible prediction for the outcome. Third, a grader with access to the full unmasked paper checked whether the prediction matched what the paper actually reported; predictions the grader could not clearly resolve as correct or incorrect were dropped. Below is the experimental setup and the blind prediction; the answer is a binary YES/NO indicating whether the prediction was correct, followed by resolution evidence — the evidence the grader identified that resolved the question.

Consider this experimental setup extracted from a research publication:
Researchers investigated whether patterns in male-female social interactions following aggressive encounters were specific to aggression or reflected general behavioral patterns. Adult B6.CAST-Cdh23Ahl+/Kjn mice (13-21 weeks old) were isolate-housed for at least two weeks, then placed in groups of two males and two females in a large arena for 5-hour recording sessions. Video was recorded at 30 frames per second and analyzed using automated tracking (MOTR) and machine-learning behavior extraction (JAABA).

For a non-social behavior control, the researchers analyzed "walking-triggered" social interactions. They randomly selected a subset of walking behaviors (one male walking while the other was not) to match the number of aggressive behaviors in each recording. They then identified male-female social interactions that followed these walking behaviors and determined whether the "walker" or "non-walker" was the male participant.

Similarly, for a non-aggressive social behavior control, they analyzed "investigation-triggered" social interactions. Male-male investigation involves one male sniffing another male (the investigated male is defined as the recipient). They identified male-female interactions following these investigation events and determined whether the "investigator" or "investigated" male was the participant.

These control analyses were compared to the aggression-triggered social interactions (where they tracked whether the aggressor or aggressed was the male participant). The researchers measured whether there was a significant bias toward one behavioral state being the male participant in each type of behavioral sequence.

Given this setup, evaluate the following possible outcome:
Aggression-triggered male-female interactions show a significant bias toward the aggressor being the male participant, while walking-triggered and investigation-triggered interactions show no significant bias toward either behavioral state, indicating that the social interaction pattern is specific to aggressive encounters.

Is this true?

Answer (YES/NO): NO